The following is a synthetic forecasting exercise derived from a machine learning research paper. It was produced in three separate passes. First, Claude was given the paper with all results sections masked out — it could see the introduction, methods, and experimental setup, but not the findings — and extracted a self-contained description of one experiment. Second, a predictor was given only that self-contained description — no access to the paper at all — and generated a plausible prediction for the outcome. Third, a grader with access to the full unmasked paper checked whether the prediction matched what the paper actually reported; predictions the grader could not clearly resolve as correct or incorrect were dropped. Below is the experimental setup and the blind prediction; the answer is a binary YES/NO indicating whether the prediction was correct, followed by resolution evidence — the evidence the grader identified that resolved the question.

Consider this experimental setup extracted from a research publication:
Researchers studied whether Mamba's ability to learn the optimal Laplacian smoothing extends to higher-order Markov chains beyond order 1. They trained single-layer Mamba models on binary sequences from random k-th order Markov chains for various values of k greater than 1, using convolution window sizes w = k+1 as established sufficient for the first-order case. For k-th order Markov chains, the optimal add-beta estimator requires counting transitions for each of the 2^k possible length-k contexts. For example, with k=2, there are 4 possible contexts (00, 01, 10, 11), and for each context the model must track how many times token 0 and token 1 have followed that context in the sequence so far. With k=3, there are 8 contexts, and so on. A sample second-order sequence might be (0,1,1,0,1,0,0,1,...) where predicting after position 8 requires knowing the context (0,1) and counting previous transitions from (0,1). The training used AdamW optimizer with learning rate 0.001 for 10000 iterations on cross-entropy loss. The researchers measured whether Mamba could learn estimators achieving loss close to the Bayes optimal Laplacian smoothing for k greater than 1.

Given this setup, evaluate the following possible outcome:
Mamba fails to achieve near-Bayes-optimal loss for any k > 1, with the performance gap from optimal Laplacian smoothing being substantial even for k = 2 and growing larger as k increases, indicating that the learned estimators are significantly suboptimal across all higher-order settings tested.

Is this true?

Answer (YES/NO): NO